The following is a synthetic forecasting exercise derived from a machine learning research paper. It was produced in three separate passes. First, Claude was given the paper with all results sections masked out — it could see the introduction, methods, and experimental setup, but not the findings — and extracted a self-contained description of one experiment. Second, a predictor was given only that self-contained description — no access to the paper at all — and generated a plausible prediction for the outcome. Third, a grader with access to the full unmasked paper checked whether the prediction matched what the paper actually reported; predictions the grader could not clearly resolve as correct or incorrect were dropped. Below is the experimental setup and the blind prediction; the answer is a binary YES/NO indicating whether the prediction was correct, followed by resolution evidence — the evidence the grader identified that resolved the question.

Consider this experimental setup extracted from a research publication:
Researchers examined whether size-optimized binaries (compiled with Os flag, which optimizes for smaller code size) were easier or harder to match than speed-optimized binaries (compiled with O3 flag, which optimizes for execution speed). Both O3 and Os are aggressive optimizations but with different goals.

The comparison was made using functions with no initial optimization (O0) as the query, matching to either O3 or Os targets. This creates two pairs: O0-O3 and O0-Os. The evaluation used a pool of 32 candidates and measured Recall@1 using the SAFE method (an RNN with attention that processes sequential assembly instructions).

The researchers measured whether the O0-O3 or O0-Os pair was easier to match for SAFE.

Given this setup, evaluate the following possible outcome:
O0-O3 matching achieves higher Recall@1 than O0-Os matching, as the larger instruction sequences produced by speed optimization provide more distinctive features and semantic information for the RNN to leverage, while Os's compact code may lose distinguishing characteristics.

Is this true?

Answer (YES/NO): NO